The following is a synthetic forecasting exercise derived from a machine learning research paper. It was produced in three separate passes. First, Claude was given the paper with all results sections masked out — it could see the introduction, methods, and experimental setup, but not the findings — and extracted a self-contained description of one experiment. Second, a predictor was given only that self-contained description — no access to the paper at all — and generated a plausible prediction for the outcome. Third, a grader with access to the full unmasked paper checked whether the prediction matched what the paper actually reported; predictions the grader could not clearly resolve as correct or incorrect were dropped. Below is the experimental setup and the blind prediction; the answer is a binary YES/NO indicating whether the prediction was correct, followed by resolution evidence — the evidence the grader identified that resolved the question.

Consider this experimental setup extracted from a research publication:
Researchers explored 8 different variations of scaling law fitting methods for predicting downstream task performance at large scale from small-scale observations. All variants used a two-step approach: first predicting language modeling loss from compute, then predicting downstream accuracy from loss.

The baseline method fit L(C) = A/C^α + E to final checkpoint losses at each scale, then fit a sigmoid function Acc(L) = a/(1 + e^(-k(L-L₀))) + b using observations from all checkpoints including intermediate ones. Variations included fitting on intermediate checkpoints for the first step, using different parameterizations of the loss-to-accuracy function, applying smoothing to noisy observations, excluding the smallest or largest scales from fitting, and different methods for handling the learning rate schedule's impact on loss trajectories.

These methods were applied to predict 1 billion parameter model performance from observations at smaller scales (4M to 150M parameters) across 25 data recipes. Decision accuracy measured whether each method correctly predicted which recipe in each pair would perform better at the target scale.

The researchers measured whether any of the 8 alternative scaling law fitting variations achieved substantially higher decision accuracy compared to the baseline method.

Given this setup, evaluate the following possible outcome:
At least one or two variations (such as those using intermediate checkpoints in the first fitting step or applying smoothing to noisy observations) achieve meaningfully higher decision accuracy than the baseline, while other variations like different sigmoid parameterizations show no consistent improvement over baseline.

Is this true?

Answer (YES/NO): NO